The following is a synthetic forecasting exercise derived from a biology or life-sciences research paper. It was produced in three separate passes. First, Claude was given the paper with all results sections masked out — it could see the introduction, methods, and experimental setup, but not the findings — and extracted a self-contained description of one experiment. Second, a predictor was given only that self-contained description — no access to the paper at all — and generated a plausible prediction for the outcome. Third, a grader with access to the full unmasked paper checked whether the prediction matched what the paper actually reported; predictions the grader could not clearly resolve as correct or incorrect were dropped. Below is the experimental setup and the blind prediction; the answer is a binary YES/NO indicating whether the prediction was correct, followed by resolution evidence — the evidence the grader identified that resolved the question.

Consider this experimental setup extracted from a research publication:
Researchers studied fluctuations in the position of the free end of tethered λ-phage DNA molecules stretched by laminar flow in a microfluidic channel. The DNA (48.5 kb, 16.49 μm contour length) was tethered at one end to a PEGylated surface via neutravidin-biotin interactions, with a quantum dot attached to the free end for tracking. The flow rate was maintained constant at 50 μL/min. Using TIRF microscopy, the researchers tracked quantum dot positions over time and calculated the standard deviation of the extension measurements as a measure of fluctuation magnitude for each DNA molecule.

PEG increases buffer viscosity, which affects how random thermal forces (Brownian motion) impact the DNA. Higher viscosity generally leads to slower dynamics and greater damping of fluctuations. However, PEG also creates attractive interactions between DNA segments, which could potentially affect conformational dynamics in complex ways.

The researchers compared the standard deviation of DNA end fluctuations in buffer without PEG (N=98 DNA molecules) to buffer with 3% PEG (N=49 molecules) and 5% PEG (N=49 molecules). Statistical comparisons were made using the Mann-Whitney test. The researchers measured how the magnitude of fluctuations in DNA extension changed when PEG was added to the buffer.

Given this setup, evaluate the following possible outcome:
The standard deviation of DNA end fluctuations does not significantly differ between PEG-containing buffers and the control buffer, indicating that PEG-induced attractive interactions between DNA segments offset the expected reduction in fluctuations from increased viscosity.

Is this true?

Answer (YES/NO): NO